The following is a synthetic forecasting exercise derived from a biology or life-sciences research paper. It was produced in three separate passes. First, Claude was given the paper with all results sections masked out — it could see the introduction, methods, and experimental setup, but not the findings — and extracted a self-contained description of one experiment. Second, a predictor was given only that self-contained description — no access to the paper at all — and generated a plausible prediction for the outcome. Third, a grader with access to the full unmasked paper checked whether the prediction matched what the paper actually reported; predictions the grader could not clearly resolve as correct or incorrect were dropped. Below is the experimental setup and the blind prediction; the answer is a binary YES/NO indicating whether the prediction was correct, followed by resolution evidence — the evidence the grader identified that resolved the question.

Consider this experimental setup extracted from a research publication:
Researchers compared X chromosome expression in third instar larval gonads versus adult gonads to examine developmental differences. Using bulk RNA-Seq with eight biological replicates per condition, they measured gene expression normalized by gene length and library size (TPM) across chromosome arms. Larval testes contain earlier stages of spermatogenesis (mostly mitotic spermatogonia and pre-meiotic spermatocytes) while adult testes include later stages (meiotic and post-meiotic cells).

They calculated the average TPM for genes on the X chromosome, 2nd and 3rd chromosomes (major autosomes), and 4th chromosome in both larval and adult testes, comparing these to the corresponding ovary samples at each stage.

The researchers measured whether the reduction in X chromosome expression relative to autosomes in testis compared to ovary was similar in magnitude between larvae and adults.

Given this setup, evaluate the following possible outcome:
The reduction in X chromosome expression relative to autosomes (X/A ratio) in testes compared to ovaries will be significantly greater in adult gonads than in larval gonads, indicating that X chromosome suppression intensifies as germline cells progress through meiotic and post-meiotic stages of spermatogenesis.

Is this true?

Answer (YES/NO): NO